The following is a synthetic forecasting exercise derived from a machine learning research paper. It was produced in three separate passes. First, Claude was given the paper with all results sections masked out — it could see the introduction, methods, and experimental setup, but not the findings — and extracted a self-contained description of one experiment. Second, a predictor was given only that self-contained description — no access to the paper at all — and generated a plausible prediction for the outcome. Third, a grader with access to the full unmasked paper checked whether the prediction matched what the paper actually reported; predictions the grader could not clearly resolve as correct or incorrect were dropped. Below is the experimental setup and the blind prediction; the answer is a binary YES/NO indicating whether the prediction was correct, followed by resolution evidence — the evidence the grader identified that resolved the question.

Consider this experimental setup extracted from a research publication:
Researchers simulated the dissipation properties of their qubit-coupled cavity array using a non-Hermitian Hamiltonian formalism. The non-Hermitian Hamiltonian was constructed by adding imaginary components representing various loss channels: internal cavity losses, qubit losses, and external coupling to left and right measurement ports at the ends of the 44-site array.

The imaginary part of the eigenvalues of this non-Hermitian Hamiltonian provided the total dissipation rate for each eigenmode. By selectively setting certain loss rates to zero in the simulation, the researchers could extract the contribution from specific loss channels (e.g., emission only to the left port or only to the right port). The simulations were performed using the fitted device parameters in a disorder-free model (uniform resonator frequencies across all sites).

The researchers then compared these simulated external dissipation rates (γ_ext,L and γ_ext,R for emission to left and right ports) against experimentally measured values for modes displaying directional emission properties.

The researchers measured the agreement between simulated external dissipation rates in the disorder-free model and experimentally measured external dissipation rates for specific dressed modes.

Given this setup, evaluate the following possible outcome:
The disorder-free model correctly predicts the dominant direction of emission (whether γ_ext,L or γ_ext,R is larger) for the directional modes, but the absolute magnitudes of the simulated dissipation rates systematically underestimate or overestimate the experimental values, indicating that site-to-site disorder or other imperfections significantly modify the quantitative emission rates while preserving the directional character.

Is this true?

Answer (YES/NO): YES